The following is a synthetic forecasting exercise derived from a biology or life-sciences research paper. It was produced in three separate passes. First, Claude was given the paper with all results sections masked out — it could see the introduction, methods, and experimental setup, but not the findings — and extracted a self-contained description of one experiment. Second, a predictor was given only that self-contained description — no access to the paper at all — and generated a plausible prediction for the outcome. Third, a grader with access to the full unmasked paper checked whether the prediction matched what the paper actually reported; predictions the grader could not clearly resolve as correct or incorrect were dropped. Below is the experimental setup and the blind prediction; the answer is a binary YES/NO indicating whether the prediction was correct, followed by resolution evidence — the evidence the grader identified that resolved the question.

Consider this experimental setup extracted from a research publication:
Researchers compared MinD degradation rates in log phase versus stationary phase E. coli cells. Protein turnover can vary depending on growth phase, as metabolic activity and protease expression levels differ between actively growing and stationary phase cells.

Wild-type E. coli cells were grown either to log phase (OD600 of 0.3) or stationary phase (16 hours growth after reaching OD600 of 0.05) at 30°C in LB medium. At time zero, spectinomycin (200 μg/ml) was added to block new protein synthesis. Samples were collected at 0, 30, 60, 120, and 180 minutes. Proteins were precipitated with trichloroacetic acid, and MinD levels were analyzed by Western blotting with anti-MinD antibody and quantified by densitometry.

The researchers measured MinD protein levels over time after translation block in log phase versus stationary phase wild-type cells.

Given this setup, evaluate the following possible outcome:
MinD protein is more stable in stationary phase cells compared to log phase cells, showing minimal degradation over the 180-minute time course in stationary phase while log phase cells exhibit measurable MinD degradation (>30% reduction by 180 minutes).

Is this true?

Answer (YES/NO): NO